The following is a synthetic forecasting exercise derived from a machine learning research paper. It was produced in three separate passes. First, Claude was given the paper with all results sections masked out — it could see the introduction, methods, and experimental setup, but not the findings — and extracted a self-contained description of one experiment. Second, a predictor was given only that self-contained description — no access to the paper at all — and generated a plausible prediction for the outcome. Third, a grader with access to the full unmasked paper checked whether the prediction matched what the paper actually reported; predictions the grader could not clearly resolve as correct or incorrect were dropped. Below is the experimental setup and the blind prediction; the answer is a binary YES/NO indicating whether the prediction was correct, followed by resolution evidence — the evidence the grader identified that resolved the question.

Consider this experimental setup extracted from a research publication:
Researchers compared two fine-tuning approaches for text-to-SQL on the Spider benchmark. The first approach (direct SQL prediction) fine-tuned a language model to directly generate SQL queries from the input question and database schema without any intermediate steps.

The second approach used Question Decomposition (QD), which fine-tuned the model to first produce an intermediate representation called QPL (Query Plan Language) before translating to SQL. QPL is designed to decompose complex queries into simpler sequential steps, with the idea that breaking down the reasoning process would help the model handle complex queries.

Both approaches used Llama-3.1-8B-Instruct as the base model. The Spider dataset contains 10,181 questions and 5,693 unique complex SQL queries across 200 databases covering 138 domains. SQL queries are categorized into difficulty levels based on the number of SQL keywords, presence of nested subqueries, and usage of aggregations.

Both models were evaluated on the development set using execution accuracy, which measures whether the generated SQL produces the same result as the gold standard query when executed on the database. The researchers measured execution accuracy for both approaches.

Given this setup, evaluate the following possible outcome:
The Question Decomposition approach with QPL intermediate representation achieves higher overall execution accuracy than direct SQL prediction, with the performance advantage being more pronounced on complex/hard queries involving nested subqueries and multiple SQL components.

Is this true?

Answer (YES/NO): NO